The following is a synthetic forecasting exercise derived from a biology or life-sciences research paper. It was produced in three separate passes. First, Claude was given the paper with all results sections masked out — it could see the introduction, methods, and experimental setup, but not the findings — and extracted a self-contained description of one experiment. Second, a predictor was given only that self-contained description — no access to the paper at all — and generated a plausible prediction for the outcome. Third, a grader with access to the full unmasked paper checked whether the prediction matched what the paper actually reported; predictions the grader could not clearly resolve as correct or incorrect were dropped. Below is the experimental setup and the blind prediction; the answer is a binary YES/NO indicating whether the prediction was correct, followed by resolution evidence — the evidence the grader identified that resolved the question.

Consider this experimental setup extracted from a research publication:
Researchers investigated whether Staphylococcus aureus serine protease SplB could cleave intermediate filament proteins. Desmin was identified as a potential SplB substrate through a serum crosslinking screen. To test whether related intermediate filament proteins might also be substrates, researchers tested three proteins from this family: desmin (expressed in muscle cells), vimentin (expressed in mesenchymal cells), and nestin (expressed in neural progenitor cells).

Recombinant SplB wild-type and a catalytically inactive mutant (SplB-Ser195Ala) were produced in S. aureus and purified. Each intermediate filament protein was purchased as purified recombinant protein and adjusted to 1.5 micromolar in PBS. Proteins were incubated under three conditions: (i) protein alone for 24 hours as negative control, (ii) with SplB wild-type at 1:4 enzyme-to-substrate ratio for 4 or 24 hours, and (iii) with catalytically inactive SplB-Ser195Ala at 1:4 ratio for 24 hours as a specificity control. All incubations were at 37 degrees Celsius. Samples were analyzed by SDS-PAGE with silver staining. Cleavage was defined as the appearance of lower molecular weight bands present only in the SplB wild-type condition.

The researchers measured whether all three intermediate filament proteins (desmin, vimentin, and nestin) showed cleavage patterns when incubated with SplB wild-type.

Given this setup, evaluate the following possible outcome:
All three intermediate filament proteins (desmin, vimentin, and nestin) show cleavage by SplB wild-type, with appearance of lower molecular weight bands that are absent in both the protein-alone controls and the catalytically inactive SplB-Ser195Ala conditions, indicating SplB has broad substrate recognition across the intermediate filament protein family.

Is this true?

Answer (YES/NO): YES